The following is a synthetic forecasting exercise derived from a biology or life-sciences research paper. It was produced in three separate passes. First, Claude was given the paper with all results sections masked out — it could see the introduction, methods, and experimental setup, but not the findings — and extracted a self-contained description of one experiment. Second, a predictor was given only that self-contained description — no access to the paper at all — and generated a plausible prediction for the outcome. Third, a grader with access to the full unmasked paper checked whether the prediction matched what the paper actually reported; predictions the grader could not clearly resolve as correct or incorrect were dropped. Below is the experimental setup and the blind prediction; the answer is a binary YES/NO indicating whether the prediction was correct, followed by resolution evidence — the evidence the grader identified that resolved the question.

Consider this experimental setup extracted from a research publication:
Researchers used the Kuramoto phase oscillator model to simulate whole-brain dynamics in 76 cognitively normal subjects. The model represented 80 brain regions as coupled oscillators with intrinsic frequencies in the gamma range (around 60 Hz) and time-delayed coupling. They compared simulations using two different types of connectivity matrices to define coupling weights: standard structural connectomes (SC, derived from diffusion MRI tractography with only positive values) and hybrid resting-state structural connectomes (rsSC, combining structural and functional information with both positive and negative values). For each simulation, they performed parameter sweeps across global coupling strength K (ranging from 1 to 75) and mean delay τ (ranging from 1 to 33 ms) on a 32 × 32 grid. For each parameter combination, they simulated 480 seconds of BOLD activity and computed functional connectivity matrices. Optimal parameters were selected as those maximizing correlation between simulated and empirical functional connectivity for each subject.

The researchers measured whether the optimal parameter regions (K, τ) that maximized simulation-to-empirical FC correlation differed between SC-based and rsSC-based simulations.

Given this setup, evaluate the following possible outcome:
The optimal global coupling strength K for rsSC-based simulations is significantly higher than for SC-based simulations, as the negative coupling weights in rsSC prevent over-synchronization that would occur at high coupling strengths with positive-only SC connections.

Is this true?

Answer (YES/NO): NO